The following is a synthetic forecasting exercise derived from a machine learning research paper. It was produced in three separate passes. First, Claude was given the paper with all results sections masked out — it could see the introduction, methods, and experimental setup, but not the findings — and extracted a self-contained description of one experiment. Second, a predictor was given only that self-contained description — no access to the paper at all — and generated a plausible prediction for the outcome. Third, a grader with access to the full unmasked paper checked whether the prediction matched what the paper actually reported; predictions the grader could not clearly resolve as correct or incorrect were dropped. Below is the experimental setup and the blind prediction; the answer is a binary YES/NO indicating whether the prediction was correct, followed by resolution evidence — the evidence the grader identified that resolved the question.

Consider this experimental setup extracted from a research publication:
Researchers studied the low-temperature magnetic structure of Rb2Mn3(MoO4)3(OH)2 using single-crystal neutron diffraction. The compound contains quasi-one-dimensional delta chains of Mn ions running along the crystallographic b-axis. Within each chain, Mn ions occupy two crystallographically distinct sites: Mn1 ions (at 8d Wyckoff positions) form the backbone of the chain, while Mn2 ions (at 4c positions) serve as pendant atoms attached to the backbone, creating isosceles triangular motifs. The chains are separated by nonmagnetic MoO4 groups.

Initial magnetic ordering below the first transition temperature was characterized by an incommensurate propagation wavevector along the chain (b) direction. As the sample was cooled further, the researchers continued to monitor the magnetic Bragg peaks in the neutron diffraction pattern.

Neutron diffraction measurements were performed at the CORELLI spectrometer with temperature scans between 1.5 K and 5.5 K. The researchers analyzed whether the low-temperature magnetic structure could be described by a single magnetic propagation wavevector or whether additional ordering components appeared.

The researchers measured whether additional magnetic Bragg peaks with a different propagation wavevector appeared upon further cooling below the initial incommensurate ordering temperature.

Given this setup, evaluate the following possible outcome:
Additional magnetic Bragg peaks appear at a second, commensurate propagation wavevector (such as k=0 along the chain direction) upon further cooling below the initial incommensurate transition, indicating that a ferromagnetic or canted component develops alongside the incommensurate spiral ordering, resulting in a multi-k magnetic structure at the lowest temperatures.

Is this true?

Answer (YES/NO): NO